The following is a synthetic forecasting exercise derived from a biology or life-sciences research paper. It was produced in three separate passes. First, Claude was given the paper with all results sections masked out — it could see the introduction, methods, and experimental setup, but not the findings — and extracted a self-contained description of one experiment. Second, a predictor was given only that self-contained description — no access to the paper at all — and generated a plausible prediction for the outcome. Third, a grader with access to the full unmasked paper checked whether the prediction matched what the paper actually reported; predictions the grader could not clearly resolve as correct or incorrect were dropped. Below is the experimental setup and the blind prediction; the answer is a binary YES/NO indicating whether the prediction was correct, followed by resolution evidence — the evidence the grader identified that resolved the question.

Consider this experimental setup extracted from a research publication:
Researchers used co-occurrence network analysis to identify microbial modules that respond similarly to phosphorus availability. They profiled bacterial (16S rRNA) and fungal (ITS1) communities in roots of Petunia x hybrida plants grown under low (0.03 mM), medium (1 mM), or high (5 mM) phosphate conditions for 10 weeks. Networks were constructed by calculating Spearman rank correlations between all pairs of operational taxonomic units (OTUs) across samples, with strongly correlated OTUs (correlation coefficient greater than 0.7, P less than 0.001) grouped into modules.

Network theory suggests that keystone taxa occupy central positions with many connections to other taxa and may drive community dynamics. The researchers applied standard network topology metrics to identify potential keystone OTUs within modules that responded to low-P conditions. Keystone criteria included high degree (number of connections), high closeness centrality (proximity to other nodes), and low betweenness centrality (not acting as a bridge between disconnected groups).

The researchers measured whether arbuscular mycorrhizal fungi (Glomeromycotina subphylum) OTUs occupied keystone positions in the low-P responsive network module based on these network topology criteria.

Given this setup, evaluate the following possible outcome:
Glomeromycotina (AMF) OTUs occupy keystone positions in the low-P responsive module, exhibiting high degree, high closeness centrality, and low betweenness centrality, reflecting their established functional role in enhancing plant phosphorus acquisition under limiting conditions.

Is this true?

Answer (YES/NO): YES